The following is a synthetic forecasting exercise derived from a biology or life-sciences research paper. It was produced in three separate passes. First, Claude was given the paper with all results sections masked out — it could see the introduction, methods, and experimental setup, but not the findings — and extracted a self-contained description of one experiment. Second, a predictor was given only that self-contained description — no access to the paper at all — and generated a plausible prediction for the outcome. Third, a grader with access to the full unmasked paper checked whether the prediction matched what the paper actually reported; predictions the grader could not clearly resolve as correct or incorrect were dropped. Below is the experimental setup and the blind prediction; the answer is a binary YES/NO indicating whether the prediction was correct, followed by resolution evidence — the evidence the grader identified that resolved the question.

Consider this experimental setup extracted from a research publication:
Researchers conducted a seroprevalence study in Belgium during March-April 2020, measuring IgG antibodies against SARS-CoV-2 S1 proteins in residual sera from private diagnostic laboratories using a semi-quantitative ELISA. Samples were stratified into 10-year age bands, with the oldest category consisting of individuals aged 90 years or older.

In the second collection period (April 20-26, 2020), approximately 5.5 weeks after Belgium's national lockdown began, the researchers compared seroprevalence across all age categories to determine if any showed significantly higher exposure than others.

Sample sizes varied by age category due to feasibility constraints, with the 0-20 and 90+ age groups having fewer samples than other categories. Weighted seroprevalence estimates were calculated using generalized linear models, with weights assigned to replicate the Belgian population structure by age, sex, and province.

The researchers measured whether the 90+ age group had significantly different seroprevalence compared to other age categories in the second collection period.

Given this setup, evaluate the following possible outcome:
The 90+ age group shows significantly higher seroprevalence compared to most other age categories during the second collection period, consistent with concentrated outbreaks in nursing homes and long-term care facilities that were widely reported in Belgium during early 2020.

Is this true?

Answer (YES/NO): NO